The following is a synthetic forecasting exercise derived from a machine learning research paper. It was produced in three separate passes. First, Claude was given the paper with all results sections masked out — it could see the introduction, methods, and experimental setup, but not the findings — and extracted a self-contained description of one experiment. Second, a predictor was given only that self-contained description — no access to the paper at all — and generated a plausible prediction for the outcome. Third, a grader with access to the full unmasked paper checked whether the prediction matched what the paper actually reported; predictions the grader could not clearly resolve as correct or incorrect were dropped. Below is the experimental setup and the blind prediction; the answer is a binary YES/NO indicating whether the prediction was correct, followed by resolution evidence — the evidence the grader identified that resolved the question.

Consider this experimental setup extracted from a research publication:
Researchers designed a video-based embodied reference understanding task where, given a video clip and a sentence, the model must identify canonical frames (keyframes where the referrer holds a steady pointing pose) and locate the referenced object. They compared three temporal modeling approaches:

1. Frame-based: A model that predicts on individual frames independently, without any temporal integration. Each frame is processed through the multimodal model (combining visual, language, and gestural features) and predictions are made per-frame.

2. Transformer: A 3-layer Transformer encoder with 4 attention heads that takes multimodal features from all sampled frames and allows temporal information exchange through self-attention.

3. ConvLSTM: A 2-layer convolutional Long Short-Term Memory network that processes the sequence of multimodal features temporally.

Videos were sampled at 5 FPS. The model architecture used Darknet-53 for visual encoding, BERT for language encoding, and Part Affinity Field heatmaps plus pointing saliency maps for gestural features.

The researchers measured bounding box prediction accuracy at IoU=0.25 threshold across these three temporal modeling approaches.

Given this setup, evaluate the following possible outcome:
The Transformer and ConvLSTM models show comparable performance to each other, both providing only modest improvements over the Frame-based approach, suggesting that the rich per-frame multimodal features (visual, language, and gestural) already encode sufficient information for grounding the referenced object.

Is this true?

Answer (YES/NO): NO